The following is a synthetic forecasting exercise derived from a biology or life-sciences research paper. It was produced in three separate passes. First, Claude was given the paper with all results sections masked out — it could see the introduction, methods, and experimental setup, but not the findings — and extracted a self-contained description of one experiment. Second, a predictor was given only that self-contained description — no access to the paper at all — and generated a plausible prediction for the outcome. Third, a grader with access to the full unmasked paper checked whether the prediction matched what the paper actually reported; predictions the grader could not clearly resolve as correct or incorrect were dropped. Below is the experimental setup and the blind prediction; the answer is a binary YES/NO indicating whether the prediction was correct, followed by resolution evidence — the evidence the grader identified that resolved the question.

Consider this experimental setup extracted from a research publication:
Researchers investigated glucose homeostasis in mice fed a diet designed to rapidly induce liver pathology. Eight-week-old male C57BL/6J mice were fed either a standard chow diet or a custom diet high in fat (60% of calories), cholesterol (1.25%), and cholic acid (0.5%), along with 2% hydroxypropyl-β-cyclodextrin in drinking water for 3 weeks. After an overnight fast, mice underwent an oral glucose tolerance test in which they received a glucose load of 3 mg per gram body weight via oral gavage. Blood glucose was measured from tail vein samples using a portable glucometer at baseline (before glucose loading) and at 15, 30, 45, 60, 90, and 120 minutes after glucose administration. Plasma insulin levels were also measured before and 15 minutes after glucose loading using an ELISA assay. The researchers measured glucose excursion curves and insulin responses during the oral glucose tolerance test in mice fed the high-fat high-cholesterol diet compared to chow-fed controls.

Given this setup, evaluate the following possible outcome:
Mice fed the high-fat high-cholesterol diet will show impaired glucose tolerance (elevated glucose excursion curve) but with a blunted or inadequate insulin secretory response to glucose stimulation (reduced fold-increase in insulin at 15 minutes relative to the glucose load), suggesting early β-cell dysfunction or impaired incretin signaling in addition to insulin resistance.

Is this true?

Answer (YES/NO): NO